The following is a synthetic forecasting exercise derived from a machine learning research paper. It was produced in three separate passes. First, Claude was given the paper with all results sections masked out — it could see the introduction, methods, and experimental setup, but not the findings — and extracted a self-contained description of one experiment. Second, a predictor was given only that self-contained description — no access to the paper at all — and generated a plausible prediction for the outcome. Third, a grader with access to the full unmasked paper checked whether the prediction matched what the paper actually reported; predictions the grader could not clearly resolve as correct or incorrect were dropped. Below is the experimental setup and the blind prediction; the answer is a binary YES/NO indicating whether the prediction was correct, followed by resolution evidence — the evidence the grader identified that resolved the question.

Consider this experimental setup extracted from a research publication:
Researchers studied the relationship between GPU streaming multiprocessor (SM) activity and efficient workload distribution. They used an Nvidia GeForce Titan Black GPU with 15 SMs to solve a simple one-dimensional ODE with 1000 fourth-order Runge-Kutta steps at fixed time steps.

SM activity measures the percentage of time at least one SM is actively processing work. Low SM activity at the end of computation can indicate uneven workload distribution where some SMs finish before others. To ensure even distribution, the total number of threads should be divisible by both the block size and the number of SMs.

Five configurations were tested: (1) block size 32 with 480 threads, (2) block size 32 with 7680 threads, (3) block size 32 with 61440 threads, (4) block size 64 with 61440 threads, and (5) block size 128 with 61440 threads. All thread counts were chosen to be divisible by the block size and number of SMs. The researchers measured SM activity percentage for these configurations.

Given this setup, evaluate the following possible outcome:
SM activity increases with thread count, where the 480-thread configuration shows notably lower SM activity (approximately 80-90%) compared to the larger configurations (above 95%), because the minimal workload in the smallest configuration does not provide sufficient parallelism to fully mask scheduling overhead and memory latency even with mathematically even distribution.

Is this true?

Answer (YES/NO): NO